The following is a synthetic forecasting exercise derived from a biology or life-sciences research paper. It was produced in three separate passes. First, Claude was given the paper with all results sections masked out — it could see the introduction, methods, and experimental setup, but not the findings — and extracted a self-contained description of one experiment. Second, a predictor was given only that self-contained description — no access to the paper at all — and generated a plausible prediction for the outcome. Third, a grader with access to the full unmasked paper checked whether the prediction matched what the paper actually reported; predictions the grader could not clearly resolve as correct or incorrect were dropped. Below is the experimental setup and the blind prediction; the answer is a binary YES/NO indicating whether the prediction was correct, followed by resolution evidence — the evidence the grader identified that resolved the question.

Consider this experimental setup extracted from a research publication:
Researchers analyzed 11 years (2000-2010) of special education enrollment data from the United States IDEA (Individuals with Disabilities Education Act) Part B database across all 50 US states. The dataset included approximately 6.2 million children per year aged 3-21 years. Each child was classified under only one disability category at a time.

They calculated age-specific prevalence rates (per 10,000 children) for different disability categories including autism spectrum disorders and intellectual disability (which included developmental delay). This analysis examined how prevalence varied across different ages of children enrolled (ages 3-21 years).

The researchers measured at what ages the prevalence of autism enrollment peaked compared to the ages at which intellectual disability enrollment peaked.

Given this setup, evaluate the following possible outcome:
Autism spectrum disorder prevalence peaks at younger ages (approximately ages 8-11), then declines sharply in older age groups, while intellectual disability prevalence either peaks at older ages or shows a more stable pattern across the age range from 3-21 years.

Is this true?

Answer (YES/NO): NO